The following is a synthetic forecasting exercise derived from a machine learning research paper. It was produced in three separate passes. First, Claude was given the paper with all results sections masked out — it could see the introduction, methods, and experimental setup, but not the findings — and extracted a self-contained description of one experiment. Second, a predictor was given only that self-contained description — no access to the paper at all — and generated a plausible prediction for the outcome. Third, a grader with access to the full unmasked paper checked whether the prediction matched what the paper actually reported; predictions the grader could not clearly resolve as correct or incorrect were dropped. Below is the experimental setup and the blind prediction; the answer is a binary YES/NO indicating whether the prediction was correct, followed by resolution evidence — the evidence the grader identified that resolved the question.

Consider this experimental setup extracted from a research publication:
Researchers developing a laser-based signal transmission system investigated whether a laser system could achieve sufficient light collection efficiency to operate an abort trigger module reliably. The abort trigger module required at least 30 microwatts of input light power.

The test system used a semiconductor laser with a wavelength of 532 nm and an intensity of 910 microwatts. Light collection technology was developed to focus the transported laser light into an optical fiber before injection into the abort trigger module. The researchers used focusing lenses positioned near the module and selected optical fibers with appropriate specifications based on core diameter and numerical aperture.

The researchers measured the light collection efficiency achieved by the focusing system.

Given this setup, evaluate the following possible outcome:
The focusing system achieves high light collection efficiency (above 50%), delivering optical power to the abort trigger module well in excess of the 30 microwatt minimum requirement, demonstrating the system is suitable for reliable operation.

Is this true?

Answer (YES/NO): YES